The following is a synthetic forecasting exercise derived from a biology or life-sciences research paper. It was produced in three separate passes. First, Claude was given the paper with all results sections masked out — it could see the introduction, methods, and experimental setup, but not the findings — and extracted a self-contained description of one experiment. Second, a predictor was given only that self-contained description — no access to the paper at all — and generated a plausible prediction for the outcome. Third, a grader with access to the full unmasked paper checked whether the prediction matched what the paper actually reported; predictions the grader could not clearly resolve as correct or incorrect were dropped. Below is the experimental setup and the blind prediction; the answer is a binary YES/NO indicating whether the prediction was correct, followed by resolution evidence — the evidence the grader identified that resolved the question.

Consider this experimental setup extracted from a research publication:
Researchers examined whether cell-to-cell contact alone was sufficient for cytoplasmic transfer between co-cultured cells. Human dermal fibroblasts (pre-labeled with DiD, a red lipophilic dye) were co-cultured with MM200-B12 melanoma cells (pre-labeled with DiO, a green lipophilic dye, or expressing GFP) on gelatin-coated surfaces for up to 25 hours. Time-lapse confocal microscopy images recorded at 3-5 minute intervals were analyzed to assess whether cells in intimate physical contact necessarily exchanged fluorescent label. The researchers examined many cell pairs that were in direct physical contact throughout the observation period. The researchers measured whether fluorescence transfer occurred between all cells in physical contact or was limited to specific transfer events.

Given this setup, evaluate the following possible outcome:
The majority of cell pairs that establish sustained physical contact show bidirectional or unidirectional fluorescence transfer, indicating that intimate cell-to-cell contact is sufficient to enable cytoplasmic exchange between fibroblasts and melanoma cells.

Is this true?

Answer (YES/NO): NO